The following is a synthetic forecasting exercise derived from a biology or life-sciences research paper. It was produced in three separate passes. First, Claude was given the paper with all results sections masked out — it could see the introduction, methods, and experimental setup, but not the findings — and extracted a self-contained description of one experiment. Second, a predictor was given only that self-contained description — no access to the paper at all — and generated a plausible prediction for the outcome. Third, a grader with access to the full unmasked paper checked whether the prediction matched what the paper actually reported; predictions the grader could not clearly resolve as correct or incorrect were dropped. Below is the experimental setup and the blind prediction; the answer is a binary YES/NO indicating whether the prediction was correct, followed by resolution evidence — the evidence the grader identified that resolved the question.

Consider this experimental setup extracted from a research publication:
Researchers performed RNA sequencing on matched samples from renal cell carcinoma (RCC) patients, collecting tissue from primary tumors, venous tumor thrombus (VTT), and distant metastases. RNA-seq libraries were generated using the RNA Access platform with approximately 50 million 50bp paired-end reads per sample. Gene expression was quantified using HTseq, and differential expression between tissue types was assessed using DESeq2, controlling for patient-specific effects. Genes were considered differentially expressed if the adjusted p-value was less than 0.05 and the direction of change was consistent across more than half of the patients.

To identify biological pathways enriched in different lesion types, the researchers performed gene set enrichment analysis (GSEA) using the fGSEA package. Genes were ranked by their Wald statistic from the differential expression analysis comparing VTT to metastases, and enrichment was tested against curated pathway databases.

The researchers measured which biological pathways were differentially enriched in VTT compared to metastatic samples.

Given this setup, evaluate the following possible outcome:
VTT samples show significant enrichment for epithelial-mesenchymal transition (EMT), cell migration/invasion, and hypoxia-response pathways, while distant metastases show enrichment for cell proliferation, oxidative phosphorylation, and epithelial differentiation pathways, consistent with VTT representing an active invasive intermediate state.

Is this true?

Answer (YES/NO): NO